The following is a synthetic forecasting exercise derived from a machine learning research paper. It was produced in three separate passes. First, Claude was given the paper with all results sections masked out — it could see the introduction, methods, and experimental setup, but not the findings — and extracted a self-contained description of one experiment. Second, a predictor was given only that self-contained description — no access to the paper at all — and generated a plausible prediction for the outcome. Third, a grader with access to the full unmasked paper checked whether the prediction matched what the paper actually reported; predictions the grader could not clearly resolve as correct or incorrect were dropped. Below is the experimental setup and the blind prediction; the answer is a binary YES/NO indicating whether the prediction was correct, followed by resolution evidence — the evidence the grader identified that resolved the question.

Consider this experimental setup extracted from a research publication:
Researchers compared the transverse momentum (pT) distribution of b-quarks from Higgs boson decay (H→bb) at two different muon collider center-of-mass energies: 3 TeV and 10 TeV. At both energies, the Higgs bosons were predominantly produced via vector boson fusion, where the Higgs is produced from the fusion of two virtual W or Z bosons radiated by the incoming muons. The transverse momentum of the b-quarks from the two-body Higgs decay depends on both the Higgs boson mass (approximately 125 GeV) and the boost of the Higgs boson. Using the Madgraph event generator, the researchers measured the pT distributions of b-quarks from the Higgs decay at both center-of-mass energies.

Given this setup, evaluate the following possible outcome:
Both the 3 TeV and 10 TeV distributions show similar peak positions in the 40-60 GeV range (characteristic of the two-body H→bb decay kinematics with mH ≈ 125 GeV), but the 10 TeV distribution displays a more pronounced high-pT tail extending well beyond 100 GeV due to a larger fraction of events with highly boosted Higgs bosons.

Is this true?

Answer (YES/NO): NO